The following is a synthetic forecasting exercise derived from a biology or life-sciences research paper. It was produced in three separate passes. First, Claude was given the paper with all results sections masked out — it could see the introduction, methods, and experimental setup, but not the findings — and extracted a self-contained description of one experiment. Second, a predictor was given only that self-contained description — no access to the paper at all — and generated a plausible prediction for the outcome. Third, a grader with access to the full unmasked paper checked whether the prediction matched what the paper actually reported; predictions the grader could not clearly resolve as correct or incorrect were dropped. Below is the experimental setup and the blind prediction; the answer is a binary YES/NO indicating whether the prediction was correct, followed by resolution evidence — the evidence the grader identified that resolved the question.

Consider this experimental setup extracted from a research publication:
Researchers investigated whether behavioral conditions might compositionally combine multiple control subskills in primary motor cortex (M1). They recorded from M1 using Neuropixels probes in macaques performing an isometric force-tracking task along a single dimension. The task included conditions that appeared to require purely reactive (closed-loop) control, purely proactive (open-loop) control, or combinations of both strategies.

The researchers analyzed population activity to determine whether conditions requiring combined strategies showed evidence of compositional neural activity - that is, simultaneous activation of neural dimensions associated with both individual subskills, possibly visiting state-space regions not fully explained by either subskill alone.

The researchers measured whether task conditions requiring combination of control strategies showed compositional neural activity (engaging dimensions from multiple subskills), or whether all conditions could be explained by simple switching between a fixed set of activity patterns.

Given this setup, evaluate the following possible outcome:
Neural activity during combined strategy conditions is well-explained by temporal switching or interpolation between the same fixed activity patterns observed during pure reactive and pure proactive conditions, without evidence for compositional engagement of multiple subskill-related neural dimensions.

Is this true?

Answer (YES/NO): NO